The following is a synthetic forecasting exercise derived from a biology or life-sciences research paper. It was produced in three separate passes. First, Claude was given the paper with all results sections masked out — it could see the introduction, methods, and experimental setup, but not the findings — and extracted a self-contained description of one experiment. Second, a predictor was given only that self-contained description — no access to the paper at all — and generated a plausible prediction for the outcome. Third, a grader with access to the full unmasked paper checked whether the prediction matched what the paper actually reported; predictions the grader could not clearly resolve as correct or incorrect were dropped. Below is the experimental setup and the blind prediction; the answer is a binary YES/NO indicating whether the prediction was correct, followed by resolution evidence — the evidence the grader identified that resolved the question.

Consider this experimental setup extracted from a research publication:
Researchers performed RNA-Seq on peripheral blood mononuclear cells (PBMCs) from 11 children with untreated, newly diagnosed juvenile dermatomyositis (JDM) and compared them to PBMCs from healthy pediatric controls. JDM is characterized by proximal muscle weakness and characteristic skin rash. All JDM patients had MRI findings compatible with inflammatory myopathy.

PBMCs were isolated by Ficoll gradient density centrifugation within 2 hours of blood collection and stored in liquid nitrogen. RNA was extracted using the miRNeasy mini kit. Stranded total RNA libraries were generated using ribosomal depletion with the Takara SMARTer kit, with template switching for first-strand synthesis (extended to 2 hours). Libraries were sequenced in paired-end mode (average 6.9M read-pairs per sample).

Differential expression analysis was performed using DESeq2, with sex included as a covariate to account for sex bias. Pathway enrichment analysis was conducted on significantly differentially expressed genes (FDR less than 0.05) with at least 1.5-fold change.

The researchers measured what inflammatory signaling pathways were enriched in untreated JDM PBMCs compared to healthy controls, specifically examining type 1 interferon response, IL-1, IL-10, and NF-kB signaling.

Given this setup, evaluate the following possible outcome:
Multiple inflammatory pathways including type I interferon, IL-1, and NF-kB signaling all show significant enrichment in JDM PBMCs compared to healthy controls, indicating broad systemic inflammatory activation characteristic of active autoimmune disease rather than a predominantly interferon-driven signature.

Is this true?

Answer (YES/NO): NO